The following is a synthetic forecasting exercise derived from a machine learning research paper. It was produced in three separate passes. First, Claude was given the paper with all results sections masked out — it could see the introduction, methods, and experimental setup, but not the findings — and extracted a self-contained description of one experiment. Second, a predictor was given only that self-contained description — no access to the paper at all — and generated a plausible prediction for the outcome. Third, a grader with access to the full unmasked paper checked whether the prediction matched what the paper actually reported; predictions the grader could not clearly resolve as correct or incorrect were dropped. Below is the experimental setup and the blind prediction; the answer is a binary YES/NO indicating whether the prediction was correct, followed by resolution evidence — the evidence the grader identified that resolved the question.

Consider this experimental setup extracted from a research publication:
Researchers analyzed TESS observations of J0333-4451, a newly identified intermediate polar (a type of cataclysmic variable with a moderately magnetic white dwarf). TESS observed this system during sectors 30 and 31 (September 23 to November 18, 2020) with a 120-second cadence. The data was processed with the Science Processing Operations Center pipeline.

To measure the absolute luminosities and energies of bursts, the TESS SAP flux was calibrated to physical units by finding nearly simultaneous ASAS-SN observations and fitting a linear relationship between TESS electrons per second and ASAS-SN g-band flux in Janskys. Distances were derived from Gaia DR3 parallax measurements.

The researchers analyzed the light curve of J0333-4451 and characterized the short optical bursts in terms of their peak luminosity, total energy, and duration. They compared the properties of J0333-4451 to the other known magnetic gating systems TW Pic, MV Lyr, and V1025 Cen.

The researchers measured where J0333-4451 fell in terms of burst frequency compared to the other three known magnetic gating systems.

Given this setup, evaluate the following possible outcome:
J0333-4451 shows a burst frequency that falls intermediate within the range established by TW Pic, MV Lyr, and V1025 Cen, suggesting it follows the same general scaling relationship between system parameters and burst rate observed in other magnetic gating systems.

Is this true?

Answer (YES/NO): NO